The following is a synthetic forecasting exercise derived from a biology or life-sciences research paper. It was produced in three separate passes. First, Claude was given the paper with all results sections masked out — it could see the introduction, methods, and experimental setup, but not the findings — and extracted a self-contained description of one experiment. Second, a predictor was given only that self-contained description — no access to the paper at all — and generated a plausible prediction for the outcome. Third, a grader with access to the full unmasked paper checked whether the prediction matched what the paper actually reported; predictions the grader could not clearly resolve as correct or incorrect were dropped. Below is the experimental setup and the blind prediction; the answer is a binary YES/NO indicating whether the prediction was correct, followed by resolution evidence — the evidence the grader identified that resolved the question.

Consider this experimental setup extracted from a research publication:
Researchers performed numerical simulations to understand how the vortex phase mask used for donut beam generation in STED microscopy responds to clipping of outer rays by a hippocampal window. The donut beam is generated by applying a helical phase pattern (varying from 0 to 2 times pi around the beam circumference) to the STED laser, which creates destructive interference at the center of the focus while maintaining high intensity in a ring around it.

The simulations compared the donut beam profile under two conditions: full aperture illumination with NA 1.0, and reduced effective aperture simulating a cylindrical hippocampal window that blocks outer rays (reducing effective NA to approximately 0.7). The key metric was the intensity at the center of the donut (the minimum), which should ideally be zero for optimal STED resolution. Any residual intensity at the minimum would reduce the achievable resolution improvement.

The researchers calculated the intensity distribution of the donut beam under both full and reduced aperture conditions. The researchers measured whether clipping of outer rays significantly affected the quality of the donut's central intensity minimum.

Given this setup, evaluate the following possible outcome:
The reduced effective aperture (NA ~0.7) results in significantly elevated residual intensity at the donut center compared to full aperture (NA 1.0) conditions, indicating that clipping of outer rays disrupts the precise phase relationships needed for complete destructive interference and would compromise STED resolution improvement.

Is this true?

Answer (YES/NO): NO